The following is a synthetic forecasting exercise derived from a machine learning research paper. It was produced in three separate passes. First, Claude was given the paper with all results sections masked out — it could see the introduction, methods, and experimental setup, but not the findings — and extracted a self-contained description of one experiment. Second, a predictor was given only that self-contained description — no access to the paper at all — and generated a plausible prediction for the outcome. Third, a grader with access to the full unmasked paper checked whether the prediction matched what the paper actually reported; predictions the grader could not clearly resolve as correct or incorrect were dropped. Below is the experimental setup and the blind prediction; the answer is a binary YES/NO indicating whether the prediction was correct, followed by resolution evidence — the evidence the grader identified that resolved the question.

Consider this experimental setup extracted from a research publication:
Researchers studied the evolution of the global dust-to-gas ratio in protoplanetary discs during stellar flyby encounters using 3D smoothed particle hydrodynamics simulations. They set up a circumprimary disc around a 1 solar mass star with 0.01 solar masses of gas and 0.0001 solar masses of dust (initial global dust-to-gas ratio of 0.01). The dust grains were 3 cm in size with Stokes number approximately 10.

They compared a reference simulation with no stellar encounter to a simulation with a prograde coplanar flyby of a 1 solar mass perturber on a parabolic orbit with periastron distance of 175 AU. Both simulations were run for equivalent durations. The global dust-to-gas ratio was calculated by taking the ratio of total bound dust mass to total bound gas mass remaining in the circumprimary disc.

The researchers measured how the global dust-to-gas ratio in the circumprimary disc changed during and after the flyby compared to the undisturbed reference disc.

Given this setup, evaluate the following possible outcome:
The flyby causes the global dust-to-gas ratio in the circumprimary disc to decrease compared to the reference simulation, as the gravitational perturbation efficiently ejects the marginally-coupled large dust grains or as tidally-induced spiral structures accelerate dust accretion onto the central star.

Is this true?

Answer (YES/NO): NO